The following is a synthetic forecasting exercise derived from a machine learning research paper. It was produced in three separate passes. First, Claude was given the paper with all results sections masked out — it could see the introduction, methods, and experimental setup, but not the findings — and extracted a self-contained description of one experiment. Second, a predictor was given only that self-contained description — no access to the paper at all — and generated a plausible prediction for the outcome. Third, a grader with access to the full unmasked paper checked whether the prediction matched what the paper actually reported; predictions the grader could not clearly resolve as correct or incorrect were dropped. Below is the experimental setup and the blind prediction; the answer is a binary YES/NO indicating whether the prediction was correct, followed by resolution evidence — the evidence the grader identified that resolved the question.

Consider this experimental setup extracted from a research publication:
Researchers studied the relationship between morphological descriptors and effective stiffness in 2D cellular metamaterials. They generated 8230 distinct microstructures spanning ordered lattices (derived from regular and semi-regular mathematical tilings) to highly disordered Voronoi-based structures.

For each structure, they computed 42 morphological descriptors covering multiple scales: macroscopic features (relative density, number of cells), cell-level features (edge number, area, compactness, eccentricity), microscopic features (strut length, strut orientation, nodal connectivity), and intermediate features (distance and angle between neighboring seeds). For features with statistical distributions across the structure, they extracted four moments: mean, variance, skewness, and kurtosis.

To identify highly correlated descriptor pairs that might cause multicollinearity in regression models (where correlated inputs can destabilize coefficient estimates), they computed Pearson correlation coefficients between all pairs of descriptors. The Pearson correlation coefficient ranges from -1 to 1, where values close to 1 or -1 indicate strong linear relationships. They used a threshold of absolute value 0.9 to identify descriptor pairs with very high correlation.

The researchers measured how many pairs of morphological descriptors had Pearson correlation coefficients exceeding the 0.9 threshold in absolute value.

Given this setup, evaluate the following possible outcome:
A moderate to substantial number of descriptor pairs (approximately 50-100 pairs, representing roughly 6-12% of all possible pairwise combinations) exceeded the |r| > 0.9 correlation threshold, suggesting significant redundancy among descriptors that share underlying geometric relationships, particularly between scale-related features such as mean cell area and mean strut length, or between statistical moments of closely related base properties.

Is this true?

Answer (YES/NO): NO